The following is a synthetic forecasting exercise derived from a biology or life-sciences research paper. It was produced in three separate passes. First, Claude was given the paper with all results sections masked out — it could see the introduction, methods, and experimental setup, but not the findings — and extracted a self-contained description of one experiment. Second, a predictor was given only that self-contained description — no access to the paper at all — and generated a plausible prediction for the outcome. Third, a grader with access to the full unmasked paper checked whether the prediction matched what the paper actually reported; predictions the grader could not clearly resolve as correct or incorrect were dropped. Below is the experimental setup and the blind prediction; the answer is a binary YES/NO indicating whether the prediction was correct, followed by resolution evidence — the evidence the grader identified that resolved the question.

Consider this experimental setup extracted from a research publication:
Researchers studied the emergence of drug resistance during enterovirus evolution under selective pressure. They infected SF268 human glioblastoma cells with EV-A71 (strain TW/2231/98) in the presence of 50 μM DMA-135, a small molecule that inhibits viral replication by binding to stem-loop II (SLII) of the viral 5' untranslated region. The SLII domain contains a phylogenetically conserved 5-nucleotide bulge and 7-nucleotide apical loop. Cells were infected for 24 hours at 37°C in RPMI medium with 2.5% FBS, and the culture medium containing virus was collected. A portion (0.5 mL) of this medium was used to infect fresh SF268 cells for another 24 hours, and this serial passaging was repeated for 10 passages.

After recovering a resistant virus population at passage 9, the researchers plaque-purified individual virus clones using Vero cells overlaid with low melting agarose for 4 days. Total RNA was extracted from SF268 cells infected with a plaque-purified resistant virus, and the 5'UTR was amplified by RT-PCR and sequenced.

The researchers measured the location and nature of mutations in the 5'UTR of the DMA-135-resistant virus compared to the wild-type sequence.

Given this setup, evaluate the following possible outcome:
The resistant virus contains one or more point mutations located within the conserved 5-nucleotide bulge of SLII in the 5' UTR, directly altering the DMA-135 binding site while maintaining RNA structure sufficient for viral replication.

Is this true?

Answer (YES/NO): NO